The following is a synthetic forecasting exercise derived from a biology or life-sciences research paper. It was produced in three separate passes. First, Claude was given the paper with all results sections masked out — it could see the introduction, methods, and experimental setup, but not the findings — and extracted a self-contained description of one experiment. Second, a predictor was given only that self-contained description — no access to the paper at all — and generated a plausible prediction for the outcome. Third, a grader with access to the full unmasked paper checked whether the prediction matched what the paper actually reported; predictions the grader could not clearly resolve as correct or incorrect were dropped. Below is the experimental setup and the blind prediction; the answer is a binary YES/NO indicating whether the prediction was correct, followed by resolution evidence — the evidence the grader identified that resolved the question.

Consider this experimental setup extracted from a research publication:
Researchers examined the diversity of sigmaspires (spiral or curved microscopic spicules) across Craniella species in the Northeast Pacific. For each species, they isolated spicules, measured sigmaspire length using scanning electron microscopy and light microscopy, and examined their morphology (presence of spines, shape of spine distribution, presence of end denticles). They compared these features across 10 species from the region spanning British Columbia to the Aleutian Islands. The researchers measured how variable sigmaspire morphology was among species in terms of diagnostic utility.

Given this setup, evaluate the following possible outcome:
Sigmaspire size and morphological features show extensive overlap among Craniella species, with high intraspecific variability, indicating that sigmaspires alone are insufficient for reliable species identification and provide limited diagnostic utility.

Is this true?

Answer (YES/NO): NO